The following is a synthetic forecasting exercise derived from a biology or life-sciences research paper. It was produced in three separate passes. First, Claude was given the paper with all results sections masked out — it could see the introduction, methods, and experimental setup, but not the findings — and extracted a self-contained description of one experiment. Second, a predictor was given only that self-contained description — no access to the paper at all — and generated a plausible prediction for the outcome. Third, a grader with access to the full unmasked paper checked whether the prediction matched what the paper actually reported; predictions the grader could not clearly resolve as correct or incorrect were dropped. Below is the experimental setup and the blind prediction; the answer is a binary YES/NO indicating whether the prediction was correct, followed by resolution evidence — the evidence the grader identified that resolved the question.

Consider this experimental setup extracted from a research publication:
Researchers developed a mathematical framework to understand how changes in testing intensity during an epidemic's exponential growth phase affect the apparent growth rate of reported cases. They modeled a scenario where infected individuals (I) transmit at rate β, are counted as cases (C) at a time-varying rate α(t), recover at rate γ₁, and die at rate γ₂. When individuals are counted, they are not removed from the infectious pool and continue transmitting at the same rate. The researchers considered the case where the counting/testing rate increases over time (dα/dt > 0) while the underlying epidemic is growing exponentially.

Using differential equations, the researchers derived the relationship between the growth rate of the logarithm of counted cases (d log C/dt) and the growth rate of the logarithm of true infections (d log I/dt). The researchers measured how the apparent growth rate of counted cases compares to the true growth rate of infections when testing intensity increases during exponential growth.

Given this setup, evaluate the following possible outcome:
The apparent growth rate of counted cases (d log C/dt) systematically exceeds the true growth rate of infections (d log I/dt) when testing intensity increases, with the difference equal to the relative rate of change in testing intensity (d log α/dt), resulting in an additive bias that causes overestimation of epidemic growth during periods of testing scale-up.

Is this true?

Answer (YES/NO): NO